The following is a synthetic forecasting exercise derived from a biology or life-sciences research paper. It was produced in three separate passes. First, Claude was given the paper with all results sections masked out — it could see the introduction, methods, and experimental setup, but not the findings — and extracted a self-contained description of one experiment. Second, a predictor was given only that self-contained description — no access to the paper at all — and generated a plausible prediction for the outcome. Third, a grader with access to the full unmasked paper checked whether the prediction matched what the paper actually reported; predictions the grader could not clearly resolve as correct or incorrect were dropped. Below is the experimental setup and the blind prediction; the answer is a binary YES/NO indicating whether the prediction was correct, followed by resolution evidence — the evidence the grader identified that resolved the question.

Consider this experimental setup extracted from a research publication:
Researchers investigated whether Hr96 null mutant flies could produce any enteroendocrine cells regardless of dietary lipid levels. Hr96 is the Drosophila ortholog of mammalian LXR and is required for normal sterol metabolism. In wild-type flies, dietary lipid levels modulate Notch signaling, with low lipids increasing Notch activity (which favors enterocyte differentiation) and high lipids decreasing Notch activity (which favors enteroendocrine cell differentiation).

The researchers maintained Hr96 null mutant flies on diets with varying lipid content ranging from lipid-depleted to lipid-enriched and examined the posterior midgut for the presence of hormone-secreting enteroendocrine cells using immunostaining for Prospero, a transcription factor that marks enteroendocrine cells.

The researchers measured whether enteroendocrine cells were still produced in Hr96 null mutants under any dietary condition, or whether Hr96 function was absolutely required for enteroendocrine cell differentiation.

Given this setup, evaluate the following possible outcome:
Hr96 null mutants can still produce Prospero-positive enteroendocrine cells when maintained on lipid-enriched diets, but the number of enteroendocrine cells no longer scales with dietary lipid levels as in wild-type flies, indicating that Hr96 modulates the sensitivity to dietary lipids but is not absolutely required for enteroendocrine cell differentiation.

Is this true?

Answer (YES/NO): YES